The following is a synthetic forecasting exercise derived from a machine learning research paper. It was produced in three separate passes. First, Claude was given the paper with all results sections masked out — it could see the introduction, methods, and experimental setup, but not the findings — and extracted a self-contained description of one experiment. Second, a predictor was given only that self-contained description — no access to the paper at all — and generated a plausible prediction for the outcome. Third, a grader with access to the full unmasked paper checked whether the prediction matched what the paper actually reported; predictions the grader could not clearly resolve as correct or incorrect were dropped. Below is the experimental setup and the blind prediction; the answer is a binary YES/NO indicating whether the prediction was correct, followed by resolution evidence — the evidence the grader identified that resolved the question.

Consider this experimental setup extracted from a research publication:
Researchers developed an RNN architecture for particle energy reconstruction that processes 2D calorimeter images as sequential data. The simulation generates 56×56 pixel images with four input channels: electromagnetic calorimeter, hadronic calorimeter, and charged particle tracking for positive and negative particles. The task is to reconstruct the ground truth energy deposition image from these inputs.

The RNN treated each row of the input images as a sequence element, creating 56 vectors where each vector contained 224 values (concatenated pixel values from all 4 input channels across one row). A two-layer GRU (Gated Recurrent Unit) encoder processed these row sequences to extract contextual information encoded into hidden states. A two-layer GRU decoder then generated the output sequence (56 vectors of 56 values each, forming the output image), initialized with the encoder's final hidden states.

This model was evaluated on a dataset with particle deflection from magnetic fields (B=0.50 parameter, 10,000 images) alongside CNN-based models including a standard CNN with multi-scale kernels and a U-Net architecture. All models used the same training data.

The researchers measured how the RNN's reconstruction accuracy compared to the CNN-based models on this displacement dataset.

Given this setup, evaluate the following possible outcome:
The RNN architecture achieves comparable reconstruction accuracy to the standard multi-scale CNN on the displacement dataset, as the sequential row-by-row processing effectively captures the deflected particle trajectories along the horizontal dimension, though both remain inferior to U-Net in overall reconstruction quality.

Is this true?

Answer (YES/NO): YES